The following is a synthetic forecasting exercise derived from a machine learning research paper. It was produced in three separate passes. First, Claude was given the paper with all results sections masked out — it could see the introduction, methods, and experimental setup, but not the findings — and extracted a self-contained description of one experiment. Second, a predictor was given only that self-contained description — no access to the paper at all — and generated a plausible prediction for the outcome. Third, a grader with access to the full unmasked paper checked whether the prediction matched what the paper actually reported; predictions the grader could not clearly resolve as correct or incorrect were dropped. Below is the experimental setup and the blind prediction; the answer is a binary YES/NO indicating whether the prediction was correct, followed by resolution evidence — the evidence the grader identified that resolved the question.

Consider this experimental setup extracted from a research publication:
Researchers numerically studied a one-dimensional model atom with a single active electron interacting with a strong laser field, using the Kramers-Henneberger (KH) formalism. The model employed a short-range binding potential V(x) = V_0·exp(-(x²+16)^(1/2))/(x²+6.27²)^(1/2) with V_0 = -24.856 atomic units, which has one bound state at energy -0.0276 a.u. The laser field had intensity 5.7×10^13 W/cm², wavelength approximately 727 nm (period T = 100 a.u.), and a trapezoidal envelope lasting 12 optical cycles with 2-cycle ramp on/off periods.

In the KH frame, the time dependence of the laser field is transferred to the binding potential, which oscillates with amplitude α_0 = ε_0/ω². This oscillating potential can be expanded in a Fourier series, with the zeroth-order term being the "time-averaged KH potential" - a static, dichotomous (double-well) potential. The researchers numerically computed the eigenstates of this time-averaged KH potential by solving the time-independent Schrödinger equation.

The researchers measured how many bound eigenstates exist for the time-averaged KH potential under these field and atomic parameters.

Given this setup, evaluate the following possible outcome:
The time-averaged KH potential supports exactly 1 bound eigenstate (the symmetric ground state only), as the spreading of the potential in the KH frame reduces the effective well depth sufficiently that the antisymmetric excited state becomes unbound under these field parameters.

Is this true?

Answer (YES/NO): NO